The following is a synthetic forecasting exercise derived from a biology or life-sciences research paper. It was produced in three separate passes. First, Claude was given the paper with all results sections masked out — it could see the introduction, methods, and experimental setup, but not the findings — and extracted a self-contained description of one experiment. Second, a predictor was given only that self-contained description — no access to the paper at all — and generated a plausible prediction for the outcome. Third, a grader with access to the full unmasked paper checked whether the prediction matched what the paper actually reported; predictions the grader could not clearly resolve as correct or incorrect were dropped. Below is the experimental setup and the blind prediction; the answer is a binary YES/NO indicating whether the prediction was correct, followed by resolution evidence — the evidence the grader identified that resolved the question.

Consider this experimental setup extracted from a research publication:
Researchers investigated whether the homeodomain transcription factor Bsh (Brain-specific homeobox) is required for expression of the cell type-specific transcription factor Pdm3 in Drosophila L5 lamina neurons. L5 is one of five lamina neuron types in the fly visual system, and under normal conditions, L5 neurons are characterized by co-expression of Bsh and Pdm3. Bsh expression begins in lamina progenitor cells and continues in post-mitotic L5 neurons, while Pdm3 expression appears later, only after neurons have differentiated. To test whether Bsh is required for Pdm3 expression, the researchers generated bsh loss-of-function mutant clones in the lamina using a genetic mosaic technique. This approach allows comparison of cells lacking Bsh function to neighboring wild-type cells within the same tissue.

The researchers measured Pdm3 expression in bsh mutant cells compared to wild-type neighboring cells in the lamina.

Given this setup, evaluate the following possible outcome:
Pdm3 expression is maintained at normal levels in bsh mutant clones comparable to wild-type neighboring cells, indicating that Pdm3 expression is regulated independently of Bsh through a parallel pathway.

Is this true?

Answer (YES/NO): NO